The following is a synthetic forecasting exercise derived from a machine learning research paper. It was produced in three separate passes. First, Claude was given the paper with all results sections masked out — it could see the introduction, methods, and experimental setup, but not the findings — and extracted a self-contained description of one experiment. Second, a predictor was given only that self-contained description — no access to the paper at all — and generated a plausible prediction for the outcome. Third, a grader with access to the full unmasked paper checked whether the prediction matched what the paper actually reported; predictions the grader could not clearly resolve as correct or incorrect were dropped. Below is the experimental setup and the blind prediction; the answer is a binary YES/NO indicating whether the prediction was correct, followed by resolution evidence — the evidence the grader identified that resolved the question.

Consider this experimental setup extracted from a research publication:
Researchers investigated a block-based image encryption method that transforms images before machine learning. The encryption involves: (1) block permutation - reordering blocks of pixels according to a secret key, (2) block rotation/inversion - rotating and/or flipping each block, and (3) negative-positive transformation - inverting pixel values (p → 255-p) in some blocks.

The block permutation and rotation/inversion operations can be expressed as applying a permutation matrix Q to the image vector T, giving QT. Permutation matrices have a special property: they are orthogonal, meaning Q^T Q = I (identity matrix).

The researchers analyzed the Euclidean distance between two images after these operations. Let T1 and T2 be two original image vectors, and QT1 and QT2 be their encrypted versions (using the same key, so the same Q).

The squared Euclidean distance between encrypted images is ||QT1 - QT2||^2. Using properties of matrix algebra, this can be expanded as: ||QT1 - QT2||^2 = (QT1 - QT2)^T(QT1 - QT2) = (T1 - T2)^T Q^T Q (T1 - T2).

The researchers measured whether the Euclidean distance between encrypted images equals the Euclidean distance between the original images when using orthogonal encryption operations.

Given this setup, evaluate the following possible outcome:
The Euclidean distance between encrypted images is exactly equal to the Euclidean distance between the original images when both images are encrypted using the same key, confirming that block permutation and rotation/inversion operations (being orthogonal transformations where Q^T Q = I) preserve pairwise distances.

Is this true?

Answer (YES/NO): YES